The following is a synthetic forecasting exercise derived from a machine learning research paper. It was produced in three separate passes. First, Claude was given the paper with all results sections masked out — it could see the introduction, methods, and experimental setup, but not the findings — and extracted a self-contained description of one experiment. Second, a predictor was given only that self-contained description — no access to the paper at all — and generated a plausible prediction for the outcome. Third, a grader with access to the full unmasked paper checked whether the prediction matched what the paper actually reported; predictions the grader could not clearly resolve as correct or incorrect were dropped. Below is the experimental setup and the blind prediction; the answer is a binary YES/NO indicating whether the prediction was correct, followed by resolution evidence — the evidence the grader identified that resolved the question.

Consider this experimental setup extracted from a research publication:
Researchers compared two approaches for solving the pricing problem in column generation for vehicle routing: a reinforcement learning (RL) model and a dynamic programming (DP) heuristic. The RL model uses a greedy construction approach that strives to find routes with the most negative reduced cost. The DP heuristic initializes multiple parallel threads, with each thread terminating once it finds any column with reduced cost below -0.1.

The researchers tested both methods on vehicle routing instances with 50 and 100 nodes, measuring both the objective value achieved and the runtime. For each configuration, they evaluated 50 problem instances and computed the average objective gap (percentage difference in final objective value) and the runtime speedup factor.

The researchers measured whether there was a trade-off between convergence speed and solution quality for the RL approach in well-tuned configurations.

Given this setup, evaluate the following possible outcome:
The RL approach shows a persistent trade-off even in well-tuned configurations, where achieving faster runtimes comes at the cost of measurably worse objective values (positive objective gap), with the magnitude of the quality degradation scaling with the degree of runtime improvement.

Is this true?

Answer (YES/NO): NO